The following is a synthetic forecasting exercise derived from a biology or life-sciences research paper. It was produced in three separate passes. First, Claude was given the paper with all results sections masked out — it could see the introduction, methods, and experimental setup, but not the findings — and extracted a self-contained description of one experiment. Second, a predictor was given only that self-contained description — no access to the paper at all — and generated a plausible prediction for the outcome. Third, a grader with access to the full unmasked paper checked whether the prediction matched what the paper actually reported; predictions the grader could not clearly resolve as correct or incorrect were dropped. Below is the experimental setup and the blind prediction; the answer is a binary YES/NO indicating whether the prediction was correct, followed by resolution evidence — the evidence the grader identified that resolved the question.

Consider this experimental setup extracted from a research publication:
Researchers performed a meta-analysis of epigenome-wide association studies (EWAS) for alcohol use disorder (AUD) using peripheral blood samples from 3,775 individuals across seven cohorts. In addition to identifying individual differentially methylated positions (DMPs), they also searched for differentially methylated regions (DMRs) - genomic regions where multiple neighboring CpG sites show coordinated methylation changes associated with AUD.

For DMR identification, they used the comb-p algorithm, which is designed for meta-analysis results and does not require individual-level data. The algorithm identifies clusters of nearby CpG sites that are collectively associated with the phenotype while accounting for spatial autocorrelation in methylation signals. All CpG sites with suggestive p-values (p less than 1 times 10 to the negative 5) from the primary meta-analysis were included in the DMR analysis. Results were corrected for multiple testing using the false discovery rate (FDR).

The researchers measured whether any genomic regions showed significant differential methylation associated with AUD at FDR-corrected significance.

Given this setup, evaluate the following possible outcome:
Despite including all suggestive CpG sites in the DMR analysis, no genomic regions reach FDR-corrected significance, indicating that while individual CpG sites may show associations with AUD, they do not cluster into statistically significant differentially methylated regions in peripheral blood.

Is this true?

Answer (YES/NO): NO